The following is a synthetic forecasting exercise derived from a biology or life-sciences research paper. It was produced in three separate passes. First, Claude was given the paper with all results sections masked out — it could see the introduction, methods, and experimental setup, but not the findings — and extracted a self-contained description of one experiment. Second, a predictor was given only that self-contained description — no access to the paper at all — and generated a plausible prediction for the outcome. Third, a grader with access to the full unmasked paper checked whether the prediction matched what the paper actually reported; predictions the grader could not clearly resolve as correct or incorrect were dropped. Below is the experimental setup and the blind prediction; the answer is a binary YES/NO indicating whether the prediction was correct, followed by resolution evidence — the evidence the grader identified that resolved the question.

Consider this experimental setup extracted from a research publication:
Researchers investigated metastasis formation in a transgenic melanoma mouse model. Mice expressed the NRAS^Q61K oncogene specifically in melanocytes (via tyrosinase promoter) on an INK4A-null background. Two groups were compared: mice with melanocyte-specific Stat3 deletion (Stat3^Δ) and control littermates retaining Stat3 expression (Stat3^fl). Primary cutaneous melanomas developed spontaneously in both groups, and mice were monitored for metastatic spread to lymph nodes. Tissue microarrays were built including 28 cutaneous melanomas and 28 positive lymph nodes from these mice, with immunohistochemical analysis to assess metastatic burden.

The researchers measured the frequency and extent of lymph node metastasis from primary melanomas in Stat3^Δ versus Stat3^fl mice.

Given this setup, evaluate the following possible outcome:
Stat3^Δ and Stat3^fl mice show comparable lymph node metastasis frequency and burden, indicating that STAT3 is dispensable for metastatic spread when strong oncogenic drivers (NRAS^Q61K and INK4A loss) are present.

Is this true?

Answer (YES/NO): NO